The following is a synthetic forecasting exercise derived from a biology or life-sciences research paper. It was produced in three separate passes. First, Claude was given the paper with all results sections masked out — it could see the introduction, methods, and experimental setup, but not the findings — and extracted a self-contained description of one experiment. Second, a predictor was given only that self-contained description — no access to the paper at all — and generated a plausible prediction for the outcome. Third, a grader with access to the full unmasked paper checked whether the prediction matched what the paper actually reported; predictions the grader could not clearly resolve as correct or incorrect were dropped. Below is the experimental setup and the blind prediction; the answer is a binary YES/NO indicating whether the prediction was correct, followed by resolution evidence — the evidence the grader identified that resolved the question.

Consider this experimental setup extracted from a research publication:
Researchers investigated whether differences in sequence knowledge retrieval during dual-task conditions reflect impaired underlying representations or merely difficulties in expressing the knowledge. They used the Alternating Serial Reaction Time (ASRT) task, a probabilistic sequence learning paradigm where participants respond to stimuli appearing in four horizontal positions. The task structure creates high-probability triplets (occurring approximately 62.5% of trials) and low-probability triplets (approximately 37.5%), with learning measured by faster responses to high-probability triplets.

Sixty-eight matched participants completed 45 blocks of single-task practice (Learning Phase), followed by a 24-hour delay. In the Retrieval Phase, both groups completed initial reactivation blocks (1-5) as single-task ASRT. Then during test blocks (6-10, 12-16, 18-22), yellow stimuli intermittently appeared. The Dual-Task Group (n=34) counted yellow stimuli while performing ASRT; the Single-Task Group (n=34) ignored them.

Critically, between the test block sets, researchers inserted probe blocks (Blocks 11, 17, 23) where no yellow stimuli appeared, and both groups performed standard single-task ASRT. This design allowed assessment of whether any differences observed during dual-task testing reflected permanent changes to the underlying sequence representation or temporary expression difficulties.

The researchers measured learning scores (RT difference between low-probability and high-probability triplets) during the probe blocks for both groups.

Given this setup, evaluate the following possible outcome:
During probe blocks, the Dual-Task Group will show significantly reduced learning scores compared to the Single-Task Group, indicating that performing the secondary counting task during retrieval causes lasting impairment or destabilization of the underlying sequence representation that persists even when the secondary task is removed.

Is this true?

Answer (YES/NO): NO